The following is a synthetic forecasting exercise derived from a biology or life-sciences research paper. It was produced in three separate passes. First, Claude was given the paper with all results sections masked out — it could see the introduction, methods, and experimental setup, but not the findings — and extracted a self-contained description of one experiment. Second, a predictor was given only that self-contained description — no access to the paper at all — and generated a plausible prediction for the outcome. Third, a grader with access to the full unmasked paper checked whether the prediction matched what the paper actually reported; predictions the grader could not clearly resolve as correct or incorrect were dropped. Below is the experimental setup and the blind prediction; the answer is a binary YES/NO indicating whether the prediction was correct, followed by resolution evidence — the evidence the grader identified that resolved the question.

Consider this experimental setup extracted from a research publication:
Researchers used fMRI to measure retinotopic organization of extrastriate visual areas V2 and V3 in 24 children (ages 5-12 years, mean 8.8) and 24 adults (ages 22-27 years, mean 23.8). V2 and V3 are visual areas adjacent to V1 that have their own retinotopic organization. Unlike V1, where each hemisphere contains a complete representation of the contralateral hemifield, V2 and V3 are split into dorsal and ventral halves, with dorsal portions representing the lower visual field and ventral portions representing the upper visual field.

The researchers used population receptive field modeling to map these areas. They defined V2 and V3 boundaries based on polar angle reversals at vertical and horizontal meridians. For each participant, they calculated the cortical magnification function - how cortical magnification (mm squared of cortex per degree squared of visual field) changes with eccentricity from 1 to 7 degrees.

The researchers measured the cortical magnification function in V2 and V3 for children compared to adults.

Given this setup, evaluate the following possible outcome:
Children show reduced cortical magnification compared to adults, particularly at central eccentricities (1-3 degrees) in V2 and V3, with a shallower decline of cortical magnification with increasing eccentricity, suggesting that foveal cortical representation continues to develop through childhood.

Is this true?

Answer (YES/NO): NO